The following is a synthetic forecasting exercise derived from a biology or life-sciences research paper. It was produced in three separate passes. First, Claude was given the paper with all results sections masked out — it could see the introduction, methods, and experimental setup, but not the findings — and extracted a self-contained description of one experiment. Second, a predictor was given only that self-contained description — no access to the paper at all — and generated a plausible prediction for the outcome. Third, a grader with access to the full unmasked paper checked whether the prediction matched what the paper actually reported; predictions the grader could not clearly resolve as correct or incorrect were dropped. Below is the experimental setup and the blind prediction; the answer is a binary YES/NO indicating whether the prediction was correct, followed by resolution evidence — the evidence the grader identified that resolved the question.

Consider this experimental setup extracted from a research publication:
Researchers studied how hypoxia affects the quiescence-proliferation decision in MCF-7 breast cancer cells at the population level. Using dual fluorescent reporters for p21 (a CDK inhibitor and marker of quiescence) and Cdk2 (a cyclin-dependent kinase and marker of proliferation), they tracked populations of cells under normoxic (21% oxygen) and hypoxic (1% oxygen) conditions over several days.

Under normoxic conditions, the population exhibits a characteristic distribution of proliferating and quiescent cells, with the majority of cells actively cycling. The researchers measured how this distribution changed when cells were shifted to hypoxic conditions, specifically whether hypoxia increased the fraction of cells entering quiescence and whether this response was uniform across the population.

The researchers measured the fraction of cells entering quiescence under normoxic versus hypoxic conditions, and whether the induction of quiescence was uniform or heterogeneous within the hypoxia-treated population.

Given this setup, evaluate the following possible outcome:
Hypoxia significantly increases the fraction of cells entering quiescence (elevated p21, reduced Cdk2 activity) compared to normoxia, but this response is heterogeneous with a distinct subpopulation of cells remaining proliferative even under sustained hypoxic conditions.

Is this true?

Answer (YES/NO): YES